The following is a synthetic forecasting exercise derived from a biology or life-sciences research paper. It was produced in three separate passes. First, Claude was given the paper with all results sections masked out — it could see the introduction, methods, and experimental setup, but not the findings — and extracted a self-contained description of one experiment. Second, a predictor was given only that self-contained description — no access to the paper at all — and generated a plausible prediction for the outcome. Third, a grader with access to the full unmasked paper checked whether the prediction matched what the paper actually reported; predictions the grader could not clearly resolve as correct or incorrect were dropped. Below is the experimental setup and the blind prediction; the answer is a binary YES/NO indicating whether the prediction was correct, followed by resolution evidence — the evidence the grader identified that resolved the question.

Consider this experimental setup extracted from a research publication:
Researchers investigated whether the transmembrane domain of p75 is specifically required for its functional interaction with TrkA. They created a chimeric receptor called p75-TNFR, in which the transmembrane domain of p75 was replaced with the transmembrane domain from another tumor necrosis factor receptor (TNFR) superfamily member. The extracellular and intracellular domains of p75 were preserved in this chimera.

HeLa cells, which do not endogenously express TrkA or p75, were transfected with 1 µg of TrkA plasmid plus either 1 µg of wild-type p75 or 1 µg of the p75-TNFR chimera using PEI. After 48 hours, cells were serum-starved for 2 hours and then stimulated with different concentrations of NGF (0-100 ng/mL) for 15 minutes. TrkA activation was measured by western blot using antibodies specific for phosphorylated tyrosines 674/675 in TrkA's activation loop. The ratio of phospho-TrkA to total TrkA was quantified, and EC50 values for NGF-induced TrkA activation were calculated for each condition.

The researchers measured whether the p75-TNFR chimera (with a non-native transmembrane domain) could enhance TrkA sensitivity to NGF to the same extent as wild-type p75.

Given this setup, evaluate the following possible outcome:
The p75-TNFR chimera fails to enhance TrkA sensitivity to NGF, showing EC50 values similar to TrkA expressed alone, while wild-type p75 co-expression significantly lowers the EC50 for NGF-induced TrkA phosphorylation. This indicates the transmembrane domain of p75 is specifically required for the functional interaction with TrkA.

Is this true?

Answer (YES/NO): NO